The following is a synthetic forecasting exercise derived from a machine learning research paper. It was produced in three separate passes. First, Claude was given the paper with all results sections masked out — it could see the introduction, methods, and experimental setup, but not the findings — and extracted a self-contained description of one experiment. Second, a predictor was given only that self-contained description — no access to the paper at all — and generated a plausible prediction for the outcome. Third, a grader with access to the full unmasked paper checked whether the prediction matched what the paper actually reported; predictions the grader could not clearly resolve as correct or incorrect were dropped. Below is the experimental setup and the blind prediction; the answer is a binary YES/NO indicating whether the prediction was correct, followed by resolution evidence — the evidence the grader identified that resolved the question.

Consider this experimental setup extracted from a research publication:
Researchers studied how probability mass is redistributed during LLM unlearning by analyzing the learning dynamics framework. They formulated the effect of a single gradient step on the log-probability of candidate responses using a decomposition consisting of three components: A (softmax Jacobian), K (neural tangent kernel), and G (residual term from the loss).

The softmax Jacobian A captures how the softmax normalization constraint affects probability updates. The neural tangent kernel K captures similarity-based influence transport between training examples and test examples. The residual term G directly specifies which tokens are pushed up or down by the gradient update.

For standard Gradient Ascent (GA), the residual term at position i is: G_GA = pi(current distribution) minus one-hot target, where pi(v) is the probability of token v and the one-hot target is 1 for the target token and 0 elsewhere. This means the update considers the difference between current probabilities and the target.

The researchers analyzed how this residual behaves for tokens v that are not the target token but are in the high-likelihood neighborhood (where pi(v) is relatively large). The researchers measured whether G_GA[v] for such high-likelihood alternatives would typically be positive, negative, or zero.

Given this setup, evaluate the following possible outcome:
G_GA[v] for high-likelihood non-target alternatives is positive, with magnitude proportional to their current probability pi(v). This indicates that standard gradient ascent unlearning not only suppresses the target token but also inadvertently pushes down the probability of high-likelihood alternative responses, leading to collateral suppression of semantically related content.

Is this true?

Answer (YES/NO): NO